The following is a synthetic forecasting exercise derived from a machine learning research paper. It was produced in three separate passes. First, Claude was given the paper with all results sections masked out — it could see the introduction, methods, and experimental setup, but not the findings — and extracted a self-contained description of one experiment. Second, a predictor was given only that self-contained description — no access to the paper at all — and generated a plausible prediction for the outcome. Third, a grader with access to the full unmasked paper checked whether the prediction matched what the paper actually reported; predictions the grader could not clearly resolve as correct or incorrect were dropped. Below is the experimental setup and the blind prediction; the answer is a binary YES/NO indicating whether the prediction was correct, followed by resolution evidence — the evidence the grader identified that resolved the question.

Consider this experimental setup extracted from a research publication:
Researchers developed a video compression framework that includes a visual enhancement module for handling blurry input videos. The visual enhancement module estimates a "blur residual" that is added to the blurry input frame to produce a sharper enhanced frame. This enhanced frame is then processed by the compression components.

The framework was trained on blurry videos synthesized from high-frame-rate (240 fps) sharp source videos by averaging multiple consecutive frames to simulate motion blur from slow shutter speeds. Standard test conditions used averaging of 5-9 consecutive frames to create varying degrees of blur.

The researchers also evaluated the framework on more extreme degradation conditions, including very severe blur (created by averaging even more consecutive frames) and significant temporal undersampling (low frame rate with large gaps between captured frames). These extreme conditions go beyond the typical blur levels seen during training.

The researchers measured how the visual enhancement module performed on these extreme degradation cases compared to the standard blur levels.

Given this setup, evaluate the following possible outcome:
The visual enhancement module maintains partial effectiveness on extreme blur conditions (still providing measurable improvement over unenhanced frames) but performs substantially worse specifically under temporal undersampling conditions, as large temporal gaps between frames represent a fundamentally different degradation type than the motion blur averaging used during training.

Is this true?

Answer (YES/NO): NO